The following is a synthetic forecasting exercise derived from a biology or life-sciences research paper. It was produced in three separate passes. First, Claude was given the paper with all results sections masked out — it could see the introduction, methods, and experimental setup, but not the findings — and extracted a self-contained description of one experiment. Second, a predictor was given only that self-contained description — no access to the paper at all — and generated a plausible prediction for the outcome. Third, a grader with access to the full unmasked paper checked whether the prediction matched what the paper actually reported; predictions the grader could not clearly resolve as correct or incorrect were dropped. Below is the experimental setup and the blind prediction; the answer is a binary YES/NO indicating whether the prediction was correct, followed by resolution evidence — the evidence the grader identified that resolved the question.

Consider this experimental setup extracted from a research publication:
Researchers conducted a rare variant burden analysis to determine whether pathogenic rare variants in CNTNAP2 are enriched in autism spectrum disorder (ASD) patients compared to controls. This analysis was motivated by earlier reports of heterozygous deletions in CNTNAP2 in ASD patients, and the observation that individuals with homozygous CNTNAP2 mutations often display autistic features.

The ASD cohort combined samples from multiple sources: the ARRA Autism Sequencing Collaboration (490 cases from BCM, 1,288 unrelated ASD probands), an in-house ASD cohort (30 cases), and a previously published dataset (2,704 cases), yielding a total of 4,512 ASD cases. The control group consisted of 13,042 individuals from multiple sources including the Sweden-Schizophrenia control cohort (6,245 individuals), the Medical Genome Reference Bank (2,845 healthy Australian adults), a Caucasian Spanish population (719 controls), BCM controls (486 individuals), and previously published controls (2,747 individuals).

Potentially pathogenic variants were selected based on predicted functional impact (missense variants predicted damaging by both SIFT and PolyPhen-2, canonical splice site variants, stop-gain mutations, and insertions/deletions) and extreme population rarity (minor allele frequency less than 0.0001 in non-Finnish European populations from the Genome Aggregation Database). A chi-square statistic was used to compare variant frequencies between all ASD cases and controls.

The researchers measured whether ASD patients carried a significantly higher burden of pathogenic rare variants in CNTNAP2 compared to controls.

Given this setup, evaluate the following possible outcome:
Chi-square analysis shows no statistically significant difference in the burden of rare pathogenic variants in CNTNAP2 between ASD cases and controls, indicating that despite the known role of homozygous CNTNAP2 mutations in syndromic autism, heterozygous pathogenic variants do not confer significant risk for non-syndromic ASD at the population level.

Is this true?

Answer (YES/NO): YES